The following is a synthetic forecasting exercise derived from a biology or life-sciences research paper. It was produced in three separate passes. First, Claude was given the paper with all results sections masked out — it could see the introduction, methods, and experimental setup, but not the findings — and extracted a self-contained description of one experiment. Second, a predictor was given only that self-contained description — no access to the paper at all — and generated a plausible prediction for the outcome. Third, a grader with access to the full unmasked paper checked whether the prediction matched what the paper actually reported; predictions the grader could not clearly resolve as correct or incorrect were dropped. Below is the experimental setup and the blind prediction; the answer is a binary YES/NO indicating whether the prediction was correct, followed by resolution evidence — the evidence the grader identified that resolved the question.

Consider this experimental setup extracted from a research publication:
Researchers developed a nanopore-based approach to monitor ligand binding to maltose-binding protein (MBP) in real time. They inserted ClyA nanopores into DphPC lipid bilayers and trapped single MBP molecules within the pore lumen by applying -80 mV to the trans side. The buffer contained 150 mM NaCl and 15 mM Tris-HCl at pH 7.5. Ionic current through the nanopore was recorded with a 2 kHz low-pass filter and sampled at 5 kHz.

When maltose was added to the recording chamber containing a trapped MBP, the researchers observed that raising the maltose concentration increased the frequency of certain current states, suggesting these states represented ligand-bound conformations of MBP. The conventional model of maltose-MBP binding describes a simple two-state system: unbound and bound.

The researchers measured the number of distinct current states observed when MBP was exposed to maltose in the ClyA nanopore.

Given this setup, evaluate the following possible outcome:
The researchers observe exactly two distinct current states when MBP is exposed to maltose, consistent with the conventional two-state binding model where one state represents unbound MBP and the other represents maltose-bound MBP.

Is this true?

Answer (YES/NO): NO